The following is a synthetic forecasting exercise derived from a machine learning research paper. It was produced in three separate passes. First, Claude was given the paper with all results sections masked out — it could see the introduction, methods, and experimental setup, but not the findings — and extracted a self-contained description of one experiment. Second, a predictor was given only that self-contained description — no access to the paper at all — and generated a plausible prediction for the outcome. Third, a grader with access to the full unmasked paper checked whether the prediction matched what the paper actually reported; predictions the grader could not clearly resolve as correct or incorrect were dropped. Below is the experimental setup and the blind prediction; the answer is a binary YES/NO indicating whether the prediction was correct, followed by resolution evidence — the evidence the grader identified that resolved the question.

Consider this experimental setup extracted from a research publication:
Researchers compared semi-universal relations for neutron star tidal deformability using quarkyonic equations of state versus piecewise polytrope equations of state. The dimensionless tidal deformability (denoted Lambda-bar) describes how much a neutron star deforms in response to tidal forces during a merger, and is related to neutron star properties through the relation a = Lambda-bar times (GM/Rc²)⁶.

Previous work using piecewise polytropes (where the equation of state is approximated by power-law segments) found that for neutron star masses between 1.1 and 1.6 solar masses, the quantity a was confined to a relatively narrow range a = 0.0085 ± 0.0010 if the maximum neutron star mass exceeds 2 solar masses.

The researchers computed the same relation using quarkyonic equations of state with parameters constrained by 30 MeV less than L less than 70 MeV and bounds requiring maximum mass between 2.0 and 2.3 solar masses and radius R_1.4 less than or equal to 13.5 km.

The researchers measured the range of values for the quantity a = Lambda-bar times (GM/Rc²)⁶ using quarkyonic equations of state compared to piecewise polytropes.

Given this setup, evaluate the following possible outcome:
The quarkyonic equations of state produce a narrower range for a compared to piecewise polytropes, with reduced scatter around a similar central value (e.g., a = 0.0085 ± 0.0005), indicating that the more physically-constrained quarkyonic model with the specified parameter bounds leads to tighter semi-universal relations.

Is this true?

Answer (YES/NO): NO